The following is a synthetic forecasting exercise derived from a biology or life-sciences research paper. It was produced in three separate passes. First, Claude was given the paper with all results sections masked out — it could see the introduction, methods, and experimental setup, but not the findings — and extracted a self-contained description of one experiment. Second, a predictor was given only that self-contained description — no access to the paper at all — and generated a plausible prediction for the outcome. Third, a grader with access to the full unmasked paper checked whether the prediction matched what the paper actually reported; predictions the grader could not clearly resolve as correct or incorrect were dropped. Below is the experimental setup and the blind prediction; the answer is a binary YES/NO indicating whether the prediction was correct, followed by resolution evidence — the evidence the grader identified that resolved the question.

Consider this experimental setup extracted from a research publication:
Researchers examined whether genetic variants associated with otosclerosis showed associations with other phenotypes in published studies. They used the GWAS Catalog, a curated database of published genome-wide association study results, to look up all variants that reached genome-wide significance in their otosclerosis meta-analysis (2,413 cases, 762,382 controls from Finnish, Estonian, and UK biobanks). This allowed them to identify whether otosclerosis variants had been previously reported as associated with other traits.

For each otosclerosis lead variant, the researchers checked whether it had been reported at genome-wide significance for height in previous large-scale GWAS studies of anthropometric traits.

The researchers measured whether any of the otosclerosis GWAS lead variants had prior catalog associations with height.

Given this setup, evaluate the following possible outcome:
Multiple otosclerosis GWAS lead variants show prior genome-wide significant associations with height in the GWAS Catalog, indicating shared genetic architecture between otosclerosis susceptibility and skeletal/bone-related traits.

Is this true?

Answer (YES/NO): YES